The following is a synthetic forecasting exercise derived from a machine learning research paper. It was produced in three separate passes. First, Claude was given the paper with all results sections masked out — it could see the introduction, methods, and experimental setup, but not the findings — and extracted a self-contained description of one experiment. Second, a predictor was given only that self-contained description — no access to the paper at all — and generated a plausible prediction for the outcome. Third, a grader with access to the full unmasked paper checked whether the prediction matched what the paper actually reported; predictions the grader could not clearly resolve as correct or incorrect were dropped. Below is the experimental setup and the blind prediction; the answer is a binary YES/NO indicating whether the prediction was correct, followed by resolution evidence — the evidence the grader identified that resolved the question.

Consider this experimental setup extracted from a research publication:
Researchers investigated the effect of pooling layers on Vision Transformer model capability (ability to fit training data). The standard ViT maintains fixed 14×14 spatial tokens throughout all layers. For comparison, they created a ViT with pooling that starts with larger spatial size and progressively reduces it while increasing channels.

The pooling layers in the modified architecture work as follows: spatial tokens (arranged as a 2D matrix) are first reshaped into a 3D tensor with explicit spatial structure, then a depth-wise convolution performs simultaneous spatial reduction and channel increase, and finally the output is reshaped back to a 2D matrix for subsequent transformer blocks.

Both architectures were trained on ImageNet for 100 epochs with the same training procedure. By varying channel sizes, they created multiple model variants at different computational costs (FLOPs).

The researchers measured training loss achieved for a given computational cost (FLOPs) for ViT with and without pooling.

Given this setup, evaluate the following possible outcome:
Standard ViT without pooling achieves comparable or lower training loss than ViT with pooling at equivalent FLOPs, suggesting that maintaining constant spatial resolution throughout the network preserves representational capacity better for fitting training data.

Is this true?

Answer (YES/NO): NO